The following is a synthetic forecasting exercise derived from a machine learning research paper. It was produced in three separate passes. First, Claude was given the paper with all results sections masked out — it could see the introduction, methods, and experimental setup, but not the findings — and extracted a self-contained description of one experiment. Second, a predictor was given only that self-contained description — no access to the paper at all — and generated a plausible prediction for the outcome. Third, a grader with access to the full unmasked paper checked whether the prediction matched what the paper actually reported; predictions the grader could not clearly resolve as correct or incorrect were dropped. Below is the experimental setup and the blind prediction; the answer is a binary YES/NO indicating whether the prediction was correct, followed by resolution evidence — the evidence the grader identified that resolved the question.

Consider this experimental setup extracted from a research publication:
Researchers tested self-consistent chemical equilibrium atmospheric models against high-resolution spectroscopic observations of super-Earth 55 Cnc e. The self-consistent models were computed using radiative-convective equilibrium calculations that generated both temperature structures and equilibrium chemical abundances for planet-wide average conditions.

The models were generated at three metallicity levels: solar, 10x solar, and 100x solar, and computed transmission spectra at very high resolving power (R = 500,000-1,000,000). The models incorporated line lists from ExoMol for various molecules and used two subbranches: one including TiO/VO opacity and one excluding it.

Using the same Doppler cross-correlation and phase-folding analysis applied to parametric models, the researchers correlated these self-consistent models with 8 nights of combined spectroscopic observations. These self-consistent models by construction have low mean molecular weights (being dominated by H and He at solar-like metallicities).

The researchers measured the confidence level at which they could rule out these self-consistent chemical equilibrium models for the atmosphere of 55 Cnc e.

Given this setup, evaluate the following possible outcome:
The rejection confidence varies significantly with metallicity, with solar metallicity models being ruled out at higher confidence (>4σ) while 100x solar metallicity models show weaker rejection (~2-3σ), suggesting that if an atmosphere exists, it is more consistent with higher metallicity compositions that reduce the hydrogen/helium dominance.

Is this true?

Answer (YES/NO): NO